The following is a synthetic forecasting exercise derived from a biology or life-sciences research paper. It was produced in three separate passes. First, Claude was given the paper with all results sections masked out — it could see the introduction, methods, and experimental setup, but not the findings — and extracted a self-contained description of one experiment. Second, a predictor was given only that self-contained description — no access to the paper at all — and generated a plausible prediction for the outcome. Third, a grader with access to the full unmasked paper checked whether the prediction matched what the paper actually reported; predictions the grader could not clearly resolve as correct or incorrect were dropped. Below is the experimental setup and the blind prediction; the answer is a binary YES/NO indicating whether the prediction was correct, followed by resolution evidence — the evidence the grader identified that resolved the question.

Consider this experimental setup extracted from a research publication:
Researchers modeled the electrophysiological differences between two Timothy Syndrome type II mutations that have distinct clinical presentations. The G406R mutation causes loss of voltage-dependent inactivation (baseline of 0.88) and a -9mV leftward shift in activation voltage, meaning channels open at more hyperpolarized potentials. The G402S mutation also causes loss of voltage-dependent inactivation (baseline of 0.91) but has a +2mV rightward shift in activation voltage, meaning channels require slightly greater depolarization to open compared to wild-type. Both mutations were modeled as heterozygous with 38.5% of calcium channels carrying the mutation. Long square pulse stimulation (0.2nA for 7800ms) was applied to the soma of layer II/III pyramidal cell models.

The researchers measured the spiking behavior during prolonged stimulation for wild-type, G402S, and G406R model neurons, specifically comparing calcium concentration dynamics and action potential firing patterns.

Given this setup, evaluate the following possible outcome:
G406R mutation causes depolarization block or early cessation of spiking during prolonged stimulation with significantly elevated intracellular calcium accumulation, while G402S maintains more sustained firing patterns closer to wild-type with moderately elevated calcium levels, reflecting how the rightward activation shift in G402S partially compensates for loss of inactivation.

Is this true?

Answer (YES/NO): NO